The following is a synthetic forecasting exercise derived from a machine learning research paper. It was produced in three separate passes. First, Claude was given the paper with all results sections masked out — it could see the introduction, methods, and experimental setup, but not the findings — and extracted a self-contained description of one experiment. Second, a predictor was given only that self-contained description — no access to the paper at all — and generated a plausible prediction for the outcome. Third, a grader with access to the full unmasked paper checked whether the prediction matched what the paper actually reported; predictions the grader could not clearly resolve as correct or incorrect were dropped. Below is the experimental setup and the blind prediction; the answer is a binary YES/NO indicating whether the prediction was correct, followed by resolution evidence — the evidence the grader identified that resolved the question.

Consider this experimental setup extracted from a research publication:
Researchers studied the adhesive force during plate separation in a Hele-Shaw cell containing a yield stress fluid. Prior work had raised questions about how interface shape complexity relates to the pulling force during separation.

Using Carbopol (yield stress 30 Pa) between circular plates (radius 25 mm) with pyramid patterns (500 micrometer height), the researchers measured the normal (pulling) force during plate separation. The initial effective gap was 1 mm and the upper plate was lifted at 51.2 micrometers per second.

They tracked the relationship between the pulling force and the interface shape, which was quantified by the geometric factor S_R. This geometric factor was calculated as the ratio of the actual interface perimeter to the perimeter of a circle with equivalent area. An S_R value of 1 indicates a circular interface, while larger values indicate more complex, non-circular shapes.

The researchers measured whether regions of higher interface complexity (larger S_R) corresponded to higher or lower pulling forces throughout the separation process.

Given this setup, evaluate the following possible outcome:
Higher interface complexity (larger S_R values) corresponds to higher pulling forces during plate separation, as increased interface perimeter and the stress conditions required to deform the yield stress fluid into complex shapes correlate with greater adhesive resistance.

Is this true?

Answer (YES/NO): NO